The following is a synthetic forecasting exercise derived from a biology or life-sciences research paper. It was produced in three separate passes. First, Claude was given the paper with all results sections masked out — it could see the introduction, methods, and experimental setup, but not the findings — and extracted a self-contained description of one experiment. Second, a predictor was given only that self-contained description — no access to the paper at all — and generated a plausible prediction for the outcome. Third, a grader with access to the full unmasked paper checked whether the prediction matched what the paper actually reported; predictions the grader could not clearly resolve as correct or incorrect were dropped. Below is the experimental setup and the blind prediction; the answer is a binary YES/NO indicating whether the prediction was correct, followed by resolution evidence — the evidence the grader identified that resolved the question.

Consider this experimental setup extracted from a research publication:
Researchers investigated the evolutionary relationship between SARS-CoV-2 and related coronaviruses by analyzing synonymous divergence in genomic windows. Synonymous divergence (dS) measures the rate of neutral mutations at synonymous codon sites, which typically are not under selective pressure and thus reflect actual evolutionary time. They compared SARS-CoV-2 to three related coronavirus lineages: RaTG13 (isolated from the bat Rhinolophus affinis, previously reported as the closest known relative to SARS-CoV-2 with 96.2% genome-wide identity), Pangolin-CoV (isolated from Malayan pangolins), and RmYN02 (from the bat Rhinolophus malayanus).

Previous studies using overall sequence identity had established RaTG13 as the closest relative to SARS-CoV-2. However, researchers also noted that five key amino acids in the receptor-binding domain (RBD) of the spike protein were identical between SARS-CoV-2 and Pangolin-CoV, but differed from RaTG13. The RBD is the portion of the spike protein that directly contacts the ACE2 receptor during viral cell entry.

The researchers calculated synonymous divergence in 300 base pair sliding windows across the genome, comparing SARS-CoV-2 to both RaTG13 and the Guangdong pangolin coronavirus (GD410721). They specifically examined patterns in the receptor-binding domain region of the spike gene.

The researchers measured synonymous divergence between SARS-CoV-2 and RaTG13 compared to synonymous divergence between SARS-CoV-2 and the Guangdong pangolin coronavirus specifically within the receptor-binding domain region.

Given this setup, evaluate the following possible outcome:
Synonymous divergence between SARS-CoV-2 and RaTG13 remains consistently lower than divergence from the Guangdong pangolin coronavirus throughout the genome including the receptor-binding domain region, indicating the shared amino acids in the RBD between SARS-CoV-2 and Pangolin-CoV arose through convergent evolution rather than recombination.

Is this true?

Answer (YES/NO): NO